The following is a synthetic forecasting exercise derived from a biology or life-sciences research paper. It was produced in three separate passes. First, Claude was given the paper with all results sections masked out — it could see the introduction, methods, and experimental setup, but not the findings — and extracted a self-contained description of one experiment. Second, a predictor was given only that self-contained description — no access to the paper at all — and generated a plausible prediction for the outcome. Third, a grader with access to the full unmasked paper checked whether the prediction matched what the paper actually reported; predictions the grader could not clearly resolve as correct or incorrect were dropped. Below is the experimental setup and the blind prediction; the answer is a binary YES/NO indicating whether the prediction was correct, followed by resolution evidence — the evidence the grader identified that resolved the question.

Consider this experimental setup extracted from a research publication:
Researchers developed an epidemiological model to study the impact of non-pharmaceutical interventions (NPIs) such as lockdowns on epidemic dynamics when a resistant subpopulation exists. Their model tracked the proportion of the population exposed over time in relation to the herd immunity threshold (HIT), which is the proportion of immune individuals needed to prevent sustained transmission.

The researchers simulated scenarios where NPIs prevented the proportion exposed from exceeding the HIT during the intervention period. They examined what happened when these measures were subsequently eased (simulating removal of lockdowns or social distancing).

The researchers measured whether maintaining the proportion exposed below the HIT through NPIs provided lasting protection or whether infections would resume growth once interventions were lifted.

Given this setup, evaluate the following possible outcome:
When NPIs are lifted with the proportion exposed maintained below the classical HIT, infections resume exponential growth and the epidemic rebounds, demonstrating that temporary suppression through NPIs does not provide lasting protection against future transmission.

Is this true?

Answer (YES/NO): YES